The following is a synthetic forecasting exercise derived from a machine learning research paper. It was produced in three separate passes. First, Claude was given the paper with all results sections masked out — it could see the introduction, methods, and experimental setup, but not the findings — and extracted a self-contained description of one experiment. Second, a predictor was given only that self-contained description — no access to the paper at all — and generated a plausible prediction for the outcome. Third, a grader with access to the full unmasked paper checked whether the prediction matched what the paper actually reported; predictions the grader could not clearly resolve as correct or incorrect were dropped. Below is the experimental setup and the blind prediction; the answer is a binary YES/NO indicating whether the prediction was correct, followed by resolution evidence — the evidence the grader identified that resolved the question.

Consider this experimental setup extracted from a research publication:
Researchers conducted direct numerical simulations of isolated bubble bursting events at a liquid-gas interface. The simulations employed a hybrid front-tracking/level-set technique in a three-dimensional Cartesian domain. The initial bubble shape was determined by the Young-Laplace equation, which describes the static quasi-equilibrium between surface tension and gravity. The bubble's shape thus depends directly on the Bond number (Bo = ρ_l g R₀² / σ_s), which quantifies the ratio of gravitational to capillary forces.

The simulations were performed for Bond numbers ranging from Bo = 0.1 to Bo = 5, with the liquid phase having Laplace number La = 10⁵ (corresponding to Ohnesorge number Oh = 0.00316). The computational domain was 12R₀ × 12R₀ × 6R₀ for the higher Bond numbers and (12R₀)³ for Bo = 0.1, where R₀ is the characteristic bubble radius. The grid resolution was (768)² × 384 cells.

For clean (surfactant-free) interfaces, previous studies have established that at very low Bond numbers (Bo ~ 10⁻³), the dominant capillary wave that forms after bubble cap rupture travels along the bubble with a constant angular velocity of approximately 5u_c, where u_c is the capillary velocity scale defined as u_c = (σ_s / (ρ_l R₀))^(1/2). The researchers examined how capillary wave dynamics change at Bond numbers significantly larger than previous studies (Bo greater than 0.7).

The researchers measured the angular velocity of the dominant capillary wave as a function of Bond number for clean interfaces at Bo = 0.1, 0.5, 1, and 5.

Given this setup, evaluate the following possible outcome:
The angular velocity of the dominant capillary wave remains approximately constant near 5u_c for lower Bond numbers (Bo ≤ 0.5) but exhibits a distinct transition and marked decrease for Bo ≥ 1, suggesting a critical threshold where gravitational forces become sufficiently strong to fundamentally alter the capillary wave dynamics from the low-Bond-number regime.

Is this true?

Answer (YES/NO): NO